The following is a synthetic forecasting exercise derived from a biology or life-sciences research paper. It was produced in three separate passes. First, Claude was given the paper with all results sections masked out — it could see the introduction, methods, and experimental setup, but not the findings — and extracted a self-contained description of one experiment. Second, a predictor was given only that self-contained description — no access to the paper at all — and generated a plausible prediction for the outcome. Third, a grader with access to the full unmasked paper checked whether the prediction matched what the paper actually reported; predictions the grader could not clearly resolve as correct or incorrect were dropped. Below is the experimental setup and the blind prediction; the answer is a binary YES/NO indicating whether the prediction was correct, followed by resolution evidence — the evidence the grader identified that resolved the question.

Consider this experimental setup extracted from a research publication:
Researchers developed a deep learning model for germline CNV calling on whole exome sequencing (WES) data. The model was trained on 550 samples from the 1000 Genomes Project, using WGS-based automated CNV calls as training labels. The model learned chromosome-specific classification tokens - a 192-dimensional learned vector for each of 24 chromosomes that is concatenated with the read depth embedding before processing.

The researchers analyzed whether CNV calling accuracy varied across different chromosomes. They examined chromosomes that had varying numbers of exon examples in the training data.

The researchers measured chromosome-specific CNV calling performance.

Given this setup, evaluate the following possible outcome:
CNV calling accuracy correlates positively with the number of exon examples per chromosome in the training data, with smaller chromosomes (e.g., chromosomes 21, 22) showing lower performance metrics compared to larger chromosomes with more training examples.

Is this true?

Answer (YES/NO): NO